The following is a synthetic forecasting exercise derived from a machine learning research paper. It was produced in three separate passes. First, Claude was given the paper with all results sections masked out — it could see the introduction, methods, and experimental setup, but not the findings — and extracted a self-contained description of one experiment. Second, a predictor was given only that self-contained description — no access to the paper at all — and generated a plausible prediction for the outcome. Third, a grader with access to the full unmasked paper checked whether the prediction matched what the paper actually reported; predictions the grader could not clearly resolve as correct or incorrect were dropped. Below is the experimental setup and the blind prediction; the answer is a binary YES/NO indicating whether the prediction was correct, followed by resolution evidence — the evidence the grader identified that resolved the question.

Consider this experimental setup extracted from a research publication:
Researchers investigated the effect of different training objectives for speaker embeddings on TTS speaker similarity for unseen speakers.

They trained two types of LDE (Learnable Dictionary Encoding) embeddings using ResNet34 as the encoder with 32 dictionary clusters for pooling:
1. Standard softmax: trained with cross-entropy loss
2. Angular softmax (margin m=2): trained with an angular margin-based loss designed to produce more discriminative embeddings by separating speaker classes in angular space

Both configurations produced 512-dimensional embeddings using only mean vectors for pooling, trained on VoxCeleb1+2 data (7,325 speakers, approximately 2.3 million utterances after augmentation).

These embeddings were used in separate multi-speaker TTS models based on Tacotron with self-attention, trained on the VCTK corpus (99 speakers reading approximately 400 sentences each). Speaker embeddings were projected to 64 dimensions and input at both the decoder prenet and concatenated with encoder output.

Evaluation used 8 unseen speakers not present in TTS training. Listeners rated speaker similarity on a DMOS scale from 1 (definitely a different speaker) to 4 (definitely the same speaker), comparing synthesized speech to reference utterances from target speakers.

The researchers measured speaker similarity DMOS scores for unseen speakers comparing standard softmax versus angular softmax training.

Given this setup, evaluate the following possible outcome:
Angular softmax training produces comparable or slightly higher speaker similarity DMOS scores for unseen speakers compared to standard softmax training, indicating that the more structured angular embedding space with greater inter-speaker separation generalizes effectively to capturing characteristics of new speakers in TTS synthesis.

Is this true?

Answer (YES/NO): NO